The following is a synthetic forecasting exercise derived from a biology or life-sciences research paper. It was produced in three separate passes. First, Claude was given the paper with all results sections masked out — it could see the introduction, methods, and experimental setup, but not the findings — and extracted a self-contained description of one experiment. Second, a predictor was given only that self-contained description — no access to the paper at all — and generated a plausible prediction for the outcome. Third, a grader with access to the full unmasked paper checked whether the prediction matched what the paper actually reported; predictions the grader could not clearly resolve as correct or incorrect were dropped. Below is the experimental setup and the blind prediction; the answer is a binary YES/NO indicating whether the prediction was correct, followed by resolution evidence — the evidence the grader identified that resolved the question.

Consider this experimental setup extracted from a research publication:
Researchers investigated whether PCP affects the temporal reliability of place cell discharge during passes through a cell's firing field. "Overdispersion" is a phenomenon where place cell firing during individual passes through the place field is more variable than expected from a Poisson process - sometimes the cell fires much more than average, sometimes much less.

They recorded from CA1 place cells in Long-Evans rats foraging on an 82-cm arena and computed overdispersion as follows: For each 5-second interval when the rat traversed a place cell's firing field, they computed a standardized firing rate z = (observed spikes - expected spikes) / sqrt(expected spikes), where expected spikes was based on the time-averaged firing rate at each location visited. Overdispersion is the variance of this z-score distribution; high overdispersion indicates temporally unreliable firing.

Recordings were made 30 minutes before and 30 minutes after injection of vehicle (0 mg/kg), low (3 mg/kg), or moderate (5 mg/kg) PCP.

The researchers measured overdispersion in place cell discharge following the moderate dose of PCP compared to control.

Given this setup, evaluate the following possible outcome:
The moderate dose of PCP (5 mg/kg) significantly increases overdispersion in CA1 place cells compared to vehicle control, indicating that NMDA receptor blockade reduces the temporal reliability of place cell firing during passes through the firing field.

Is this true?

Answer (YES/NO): YES